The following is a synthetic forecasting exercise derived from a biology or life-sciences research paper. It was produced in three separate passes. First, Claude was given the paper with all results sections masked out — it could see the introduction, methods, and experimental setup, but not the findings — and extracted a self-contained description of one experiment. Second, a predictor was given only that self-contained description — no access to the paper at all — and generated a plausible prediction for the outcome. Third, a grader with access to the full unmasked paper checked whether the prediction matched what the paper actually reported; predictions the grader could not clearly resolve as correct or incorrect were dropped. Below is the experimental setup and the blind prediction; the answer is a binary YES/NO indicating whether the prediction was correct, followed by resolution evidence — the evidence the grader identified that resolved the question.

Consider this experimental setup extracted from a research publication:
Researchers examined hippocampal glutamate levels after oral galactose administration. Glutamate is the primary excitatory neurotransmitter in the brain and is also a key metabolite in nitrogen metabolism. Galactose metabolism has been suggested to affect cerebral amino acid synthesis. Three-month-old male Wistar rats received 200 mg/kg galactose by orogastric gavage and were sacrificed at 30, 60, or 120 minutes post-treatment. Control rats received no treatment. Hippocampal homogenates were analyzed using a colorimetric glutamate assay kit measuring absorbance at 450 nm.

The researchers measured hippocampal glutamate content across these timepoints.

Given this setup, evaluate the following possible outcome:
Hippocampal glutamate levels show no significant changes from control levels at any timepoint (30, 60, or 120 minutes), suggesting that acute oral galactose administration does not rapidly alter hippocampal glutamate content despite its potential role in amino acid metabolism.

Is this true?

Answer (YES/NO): NO